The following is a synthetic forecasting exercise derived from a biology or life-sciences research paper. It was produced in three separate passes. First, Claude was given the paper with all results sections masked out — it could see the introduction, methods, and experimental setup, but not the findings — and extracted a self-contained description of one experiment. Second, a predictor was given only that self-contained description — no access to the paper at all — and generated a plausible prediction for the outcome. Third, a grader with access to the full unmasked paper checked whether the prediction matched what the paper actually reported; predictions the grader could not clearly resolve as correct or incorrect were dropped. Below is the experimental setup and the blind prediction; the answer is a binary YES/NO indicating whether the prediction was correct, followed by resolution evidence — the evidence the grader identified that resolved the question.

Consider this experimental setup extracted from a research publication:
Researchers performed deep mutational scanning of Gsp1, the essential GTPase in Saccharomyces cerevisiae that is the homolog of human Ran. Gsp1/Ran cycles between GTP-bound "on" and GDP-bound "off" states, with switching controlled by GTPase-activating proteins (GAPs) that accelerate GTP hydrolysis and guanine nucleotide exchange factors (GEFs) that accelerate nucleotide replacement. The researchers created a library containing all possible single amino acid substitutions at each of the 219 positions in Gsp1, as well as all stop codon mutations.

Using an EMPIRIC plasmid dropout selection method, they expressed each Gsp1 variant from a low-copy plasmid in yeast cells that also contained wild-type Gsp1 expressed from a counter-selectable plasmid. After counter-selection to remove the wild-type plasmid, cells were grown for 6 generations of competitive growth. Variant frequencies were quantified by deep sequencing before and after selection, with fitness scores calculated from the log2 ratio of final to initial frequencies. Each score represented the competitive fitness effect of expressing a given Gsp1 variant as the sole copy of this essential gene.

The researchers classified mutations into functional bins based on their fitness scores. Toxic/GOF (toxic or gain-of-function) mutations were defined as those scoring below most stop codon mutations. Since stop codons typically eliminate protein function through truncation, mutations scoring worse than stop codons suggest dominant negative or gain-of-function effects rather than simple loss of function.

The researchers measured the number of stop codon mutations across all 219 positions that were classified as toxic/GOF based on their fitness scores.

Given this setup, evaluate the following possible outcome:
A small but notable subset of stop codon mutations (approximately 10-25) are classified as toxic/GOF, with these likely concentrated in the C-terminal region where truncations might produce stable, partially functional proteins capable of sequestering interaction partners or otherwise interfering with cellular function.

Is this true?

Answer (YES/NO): NO